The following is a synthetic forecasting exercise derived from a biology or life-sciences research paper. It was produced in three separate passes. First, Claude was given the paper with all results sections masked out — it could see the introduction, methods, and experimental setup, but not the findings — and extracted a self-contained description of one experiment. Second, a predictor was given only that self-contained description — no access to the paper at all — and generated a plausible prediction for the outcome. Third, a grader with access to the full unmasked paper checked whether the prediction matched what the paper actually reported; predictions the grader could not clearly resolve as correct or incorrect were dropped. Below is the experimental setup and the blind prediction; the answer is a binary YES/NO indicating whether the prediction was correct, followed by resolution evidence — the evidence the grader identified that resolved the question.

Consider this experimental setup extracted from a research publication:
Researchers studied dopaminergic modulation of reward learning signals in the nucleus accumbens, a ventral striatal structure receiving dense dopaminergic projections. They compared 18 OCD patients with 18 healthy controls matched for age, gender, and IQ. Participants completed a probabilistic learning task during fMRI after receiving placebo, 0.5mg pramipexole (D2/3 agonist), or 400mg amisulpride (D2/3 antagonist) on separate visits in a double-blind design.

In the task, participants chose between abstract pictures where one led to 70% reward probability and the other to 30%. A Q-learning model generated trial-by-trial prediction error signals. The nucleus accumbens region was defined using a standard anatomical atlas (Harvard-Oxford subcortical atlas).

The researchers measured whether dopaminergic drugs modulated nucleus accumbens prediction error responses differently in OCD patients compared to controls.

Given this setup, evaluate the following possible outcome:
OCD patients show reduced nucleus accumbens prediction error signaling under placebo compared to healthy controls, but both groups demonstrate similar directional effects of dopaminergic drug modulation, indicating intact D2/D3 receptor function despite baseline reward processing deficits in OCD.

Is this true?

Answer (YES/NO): NO